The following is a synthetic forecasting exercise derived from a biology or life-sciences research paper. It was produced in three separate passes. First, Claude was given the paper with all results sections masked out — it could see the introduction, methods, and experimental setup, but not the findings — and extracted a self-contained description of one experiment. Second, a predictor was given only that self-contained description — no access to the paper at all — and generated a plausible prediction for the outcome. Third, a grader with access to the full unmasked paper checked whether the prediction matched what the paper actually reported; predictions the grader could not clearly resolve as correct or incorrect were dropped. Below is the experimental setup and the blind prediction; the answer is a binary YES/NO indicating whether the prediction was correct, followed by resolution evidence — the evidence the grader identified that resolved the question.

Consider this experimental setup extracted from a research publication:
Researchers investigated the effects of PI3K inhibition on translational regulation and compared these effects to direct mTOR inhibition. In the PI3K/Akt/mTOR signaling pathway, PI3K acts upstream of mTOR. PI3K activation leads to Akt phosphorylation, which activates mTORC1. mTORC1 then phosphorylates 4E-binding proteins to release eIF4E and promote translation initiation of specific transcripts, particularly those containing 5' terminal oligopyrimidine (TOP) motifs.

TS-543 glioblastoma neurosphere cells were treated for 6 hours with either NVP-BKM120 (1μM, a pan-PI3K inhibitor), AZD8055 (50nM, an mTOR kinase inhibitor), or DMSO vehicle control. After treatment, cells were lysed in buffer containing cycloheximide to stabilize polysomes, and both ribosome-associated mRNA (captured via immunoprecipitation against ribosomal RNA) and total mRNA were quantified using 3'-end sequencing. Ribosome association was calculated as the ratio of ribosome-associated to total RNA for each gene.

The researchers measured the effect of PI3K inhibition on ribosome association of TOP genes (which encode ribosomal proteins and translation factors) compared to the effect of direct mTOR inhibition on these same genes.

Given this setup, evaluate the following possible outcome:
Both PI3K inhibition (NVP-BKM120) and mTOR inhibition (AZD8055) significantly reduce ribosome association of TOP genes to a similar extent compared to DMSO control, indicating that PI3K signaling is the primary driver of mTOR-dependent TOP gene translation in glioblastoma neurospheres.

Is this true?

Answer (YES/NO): NO